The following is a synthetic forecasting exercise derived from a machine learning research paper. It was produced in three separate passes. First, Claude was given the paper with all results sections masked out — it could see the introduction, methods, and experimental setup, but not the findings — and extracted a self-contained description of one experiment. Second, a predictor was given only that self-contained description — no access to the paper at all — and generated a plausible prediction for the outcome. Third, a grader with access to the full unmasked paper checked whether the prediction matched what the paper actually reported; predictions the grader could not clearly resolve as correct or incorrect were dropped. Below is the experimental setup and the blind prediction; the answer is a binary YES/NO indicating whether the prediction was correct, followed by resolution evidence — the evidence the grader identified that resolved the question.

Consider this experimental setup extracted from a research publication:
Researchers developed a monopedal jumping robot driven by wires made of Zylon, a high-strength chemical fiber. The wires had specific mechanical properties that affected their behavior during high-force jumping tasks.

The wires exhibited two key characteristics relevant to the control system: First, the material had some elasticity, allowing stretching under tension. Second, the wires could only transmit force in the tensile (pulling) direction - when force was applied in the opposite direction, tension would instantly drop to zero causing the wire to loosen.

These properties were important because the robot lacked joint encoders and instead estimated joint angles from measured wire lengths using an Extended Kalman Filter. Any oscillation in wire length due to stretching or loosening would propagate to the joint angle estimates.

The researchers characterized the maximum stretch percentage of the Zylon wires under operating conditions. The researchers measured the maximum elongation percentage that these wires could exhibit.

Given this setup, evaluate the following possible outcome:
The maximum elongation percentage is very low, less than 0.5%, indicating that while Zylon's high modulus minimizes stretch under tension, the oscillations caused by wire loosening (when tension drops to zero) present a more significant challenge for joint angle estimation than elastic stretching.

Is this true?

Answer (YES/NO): NO